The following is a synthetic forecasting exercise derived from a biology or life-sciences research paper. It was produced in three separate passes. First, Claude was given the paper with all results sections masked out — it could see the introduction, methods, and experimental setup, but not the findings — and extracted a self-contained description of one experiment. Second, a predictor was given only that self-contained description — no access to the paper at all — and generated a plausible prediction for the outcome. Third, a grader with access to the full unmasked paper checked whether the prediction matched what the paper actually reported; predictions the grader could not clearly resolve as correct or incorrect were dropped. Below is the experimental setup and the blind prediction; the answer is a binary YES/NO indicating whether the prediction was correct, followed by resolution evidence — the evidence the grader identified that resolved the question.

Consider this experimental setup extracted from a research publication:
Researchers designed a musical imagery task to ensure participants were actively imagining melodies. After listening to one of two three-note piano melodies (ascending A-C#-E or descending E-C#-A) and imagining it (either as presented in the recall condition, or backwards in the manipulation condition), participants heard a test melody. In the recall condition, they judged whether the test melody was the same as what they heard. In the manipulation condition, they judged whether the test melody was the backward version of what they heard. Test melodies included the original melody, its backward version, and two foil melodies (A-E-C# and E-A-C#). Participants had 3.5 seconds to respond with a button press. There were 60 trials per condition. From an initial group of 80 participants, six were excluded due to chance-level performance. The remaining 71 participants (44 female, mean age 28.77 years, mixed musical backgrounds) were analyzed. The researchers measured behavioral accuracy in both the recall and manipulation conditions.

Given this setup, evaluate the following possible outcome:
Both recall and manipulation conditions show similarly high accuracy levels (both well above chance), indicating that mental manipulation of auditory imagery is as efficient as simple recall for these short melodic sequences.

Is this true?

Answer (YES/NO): NO